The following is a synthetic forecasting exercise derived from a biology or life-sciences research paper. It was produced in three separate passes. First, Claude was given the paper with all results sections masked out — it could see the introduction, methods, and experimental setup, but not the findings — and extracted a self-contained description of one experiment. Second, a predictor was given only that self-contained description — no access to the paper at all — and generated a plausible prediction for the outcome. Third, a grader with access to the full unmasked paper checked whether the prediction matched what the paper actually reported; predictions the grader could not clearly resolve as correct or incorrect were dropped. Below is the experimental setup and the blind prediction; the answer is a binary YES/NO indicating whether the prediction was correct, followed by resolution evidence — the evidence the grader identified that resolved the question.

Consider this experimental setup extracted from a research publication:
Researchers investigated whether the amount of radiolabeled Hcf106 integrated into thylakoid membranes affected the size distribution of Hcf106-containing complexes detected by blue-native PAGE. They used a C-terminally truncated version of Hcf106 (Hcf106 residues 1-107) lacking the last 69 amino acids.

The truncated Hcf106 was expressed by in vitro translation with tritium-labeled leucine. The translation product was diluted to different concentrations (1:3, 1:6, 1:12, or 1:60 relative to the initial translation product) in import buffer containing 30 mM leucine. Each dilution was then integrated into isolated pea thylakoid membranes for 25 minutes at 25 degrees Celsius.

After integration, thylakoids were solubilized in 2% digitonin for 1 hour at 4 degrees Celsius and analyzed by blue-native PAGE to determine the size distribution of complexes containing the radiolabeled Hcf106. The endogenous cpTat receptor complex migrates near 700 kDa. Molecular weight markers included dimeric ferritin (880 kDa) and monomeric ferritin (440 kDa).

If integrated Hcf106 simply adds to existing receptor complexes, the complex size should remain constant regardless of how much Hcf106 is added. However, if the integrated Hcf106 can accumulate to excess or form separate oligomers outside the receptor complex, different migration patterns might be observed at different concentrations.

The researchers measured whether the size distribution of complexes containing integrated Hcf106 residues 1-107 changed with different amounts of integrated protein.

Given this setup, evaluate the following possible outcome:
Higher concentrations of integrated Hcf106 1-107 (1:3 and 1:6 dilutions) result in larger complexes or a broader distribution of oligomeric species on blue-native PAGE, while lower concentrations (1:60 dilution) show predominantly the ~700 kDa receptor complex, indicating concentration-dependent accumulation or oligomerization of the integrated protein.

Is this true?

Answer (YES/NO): NO